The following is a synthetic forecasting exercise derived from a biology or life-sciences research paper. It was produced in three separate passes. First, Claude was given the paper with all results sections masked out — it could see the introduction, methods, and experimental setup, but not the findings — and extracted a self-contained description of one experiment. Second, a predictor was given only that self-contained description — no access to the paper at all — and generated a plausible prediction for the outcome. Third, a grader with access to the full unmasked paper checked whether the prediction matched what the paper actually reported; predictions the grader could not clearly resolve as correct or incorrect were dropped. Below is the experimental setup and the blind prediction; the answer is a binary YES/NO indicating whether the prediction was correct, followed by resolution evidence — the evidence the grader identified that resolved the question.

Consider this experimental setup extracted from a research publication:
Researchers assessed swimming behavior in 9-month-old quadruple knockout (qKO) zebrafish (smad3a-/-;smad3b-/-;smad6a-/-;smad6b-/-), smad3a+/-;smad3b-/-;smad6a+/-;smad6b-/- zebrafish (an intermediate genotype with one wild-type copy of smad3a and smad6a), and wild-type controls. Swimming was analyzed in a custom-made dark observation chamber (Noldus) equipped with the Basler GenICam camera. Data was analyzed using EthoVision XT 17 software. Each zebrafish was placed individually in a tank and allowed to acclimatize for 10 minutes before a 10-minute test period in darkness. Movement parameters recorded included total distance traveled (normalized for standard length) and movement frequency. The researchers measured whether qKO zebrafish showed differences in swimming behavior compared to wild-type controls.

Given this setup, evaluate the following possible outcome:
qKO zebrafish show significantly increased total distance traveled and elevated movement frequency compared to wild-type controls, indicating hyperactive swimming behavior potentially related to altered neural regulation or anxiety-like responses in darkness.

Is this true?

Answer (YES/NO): NO